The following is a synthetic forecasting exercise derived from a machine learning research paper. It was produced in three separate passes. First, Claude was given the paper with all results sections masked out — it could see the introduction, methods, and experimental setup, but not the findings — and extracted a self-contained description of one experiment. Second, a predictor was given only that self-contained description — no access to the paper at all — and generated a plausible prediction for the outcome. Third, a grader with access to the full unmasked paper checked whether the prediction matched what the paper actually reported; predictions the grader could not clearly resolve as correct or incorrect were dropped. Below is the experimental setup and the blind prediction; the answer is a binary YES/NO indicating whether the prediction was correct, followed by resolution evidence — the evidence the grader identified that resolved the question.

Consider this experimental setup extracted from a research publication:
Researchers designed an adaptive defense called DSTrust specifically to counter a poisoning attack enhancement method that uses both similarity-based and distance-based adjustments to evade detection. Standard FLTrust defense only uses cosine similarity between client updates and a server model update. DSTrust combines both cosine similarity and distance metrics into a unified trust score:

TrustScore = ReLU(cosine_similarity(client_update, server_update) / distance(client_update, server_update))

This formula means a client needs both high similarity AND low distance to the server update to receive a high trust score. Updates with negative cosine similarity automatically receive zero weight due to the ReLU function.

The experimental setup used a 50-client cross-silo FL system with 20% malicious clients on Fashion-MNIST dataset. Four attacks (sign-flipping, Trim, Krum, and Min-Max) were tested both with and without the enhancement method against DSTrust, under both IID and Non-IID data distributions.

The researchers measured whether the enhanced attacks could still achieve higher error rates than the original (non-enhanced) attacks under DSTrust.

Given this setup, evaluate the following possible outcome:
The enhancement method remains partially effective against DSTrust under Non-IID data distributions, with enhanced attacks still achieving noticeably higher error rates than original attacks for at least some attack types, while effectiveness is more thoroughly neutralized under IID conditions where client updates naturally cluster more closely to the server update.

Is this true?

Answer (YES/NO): NO